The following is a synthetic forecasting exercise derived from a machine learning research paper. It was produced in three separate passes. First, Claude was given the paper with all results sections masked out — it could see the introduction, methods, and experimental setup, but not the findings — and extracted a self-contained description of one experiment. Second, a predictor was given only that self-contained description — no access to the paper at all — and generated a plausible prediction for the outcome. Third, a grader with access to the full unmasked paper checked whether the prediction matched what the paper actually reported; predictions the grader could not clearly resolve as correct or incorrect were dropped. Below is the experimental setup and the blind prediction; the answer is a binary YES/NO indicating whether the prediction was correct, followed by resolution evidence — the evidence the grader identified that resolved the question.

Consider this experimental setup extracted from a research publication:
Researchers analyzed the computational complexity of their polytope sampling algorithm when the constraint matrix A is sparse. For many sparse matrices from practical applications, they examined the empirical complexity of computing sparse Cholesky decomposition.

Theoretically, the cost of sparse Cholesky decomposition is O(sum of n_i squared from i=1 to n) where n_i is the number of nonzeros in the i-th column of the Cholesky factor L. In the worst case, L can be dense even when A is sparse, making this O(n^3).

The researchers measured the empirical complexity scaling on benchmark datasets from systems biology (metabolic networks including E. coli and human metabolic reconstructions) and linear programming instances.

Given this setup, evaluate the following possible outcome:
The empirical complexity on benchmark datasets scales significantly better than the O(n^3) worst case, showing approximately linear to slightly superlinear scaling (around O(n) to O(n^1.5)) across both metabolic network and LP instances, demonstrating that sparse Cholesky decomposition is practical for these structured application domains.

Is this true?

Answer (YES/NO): YES